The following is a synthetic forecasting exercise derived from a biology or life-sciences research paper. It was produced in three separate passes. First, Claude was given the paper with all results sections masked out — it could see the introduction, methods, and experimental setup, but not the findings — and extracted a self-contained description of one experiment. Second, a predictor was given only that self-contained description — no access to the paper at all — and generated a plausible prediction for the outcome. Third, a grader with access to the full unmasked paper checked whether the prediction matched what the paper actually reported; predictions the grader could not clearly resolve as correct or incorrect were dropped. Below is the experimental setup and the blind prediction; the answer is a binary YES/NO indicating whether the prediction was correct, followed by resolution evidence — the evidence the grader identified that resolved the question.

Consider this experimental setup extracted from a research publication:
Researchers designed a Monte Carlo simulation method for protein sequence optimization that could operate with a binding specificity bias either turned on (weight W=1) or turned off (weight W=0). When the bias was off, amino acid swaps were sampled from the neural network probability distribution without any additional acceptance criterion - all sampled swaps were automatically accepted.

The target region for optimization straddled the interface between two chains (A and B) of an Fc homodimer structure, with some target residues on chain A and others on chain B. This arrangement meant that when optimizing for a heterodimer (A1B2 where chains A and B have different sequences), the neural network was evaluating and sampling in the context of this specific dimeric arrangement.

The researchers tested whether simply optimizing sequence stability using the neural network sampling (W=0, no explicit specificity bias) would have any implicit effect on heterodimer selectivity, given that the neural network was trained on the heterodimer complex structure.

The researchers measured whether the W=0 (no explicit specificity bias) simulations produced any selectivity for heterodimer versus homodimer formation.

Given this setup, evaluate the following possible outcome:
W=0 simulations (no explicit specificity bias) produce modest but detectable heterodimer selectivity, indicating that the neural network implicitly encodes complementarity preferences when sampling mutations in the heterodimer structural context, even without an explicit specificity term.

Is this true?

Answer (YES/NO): YES